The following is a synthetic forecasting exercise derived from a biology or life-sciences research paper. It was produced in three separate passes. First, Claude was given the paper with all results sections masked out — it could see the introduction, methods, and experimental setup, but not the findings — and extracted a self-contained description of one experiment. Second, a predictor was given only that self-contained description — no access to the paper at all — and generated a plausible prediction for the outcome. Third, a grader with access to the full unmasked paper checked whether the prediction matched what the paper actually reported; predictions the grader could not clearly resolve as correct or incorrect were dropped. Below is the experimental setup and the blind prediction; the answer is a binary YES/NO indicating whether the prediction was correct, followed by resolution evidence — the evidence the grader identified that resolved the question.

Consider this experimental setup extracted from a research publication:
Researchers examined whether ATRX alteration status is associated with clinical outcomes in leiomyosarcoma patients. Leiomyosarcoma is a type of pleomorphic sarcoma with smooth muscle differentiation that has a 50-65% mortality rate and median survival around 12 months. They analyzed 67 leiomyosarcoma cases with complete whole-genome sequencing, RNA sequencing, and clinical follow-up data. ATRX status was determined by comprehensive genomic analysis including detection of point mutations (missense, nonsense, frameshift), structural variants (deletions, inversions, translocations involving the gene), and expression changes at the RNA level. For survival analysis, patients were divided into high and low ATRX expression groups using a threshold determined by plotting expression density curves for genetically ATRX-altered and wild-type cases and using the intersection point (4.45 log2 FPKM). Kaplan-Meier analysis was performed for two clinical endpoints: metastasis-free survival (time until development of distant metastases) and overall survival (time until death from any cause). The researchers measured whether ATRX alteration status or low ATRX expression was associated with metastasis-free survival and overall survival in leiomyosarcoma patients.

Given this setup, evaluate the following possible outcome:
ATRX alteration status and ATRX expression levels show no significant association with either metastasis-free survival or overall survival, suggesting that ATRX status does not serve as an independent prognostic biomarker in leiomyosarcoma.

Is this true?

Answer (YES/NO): YES